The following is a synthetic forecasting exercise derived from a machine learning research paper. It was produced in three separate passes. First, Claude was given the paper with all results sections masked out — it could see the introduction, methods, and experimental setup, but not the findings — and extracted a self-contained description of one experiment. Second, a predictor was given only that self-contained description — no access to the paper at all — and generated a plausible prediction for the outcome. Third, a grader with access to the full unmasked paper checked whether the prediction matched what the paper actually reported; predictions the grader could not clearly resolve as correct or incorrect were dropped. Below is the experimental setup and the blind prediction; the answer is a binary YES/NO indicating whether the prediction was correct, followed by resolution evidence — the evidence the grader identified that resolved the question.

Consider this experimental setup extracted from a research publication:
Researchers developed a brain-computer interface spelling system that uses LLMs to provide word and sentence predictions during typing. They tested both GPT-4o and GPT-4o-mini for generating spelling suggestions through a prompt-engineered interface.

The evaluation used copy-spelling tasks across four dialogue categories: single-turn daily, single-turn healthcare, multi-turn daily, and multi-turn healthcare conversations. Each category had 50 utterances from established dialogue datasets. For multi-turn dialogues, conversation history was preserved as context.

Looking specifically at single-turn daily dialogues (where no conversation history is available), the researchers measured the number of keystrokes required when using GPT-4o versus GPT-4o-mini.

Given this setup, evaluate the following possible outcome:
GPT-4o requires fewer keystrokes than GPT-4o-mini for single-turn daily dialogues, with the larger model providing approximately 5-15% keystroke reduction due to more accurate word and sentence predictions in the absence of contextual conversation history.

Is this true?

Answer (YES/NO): NO